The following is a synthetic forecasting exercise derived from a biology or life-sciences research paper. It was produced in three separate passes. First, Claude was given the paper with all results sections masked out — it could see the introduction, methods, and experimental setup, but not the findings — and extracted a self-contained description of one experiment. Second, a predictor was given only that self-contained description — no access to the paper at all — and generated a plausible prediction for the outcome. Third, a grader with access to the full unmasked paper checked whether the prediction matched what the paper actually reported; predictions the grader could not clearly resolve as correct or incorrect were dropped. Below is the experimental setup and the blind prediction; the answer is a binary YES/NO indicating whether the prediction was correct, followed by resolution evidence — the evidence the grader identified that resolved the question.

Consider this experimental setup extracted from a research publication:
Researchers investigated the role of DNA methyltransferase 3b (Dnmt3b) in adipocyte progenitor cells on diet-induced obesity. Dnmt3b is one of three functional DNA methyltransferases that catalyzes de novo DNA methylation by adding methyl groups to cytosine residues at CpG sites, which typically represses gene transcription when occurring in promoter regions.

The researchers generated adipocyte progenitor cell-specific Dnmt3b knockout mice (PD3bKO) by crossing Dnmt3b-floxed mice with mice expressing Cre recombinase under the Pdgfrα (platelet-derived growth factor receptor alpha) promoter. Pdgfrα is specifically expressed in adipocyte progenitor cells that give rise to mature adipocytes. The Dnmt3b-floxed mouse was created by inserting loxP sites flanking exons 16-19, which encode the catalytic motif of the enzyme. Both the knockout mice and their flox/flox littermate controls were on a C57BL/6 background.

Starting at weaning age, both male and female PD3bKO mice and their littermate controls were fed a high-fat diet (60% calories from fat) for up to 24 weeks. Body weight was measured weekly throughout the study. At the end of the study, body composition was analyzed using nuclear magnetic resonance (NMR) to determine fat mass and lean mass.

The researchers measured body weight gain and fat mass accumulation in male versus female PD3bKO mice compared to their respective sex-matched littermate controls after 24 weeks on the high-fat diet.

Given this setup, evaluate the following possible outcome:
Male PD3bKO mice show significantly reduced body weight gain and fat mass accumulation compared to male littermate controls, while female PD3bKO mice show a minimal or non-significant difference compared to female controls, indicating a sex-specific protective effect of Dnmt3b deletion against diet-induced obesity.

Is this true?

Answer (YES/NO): NO